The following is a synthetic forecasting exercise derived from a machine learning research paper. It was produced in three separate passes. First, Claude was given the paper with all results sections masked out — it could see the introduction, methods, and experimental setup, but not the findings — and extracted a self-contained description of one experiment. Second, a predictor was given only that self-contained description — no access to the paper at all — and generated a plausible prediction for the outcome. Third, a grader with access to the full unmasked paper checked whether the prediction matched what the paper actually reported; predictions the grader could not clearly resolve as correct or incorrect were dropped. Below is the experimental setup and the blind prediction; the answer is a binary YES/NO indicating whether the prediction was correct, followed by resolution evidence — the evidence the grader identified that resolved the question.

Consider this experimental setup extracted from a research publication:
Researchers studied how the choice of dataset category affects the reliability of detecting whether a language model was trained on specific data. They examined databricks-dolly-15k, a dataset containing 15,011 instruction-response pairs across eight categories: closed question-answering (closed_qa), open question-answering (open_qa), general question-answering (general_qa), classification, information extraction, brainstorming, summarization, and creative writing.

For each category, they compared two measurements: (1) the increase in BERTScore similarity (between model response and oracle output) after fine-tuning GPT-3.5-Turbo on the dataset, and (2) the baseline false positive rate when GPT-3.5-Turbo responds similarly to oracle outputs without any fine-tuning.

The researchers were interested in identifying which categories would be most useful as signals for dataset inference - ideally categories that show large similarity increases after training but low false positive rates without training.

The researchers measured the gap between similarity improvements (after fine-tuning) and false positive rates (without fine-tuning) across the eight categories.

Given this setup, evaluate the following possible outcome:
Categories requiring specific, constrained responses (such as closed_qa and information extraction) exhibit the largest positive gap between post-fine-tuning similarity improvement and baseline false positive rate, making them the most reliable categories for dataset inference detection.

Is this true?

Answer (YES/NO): NO